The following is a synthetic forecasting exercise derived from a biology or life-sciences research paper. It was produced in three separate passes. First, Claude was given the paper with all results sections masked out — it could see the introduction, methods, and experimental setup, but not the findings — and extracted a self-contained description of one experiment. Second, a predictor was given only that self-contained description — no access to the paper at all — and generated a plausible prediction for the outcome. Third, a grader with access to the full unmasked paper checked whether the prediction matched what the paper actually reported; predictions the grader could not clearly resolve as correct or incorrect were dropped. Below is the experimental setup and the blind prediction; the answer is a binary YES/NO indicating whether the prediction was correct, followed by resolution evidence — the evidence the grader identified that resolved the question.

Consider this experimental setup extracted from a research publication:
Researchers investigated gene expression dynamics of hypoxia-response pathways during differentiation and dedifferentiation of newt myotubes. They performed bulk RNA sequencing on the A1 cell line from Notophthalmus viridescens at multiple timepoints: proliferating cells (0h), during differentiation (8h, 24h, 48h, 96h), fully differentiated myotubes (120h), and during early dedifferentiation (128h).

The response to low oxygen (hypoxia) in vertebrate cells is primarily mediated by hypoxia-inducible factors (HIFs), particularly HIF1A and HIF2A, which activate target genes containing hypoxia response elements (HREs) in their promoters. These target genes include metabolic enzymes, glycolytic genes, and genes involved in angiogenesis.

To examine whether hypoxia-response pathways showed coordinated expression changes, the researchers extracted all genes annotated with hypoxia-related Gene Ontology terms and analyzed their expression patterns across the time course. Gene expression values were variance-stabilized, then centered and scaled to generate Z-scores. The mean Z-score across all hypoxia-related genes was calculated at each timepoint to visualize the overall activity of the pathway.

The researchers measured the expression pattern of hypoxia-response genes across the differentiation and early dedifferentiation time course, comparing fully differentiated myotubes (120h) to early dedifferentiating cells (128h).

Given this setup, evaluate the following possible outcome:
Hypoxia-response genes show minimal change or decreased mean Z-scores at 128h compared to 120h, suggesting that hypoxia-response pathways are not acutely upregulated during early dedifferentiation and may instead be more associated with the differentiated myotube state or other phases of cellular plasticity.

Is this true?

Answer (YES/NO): YES